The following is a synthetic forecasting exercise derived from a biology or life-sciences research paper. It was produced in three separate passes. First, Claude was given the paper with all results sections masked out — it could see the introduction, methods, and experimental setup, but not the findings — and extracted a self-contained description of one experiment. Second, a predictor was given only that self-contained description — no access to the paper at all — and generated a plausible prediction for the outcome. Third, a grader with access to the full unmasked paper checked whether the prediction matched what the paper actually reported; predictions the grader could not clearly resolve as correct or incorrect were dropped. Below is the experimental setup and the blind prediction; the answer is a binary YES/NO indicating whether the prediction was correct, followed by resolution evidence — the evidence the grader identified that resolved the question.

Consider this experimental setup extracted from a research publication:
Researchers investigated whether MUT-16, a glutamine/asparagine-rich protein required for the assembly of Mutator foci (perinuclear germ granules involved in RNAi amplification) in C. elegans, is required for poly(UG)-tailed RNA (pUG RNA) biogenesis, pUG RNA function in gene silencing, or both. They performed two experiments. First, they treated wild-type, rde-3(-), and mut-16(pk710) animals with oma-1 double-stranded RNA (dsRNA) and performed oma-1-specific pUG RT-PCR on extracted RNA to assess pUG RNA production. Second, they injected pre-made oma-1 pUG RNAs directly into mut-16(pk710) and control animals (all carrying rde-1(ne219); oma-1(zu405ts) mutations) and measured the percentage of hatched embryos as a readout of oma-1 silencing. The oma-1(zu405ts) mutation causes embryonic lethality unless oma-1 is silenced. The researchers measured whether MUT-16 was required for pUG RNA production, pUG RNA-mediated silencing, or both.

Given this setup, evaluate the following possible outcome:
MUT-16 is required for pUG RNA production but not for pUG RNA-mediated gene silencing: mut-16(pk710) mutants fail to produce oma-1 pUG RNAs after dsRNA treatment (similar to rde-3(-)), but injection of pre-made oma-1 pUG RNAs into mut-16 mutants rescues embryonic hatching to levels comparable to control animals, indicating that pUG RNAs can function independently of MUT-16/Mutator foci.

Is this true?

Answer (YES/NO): NO